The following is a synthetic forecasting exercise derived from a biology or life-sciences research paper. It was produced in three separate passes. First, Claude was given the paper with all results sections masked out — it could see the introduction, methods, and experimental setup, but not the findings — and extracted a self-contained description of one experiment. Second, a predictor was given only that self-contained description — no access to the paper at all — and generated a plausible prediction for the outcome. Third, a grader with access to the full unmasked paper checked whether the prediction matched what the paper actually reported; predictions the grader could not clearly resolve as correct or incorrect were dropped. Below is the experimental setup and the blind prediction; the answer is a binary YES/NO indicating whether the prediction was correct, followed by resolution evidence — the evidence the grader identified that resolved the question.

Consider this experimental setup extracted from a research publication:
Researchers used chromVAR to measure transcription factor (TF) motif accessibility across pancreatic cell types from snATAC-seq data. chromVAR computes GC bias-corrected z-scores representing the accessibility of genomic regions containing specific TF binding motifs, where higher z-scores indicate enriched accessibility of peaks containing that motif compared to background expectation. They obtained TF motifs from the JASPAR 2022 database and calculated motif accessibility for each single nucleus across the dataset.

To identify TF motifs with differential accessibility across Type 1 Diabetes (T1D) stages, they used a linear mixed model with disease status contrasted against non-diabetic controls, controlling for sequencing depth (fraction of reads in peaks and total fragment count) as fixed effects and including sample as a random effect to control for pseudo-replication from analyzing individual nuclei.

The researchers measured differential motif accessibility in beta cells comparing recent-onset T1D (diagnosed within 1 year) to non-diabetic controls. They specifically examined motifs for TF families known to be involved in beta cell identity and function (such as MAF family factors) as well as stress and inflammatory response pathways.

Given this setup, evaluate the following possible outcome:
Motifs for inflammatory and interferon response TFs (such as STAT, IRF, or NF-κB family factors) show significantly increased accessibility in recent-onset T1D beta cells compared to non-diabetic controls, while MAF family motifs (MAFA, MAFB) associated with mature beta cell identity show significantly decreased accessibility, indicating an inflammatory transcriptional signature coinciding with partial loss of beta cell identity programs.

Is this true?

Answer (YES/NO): NO